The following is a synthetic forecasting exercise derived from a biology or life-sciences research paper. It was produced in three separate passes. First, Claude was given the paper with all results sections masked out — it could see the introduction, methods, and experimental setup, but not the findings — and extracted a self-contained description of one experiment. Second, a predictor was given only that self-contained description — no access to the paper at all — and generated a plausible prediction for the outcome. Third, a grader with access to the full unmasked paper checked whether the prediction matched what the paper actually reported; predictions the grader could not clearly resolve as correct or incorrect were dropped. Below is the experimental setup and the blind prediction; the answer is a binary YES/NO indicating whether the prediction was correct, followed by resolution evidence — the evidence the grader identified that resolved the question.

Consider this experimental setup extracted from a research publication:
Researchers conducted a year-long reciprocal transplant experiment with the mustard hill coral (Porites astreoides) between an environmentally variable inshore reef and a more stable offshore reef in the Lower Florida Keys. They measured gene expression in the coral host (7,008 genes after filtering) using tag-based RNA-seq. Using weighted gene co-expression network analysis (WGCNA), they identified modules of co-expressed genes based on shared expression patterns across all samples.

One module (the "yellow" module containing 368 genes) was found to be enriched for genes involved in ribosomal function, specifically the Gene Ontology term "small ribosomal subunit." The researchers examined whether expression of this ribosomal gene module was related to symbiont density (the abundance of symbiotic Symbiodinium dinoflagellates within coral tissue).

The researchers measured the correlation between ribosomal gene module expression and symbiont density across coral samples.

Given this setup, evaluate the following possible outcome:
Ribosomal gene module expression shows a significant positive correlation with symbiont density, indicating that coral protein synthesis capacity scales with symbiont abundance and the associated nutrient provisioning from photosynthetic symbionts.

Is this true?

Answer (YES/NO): NO